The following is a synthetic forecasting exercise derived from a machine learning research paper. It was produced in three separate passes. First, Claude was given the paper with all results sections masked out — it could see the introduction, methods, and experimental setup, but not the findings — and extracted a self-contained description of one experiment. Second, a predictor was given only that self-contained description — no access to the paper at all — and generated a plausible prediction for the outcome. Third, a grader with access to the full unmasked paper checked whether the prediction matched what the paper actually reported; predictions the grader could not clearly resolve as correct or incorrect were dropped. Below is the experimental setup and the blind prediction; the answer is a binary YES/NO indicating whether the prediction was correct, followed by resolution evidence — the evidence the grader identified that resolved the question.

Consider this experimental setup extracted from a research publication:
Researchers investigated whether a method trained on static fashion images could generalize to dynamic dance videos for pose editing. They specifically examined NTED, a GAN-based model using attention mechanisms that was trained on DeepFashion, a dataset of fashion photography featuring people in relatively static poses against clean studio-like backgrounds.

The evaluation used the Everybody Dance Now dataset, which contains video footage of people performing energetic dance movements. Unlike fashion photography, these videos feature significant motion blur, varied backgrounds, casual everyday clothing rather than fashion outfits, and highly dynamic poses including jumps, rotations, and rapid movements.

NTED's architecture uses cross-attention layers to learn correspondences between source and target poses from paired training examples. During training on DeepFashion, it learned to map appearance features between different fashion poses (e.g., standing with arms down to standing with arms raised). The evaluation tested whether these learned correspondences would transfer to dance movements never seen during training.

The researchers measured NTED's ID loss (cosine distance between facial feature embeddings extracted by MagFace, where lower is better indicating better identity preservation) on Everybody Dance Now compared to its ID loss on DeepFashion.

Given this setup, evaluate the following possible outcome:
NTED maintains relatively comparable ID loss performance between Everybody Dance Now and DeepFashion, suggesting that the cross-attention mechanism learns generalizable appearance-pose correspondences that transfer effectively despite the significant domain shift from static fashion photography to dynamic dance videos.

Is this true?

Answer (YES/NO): NO